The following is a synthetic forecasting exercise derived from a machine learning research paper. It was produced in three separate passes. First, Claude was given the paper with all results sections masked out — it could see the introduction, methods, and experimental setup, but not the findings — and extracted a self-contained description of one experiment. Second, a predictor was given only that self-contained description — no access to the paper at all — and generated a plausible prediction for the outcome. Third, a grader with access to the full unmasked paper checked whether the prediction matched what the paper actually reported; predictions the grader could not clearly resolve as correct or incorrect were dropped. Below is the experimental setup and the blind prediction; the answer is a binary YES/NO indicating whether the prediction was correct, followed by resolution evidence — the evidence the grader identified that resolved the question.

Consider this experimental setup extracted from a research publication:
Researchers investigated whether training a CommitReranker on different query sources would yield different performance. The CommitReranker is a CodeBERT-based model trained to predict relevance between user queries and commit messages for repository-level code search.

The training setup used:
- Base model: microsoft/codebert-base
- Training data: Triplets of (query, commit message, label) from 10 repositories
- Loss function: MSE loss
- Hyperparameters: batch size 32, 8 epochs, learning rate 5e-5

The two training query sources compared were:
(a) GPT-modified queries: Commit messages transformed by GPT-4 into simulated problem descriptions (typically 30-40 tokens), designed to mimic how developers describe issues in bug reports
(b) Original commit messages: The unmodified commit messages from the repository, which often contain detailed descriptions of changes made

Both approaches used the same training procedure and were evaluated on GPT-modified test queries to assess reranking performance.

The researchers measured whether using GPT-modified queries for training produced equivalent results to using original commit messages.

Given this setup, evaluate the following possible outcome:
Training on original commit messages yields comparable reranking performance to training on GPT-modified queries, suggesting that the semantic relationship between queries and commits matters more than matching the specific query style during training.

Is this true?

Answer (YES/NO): YES